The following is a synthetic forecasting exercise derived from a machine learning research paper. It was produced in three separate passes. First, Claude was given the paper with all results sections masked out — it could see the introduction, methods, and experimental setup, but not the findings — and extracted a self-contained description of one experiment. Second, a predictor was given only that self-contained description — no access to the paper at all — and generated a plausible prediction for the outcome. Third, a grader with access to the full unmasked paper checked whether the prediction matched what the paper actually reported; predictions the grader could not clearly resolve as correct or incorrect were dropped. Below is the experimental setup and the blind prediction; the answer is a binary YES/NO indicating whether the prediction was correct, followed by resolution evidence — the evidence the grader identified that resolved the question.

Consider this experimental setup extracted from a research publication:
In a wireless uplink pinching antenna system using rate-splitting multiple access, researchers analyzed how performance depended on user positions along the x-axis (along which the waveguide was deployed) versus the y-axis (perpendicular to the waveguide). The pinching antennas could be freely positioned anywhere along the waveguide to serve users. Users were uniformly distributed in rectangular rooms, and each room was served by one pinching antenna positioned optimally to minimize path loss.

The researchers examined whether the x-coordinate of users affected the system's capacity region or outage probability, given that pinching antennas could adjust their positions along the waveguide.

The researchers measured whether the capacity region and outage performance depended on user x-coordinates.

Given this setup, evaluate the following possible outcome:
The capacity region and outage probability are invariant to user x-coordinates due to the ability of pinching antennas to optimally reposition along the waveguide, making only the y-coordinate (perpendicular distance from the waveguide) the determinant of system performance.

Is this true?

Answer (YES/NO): YES